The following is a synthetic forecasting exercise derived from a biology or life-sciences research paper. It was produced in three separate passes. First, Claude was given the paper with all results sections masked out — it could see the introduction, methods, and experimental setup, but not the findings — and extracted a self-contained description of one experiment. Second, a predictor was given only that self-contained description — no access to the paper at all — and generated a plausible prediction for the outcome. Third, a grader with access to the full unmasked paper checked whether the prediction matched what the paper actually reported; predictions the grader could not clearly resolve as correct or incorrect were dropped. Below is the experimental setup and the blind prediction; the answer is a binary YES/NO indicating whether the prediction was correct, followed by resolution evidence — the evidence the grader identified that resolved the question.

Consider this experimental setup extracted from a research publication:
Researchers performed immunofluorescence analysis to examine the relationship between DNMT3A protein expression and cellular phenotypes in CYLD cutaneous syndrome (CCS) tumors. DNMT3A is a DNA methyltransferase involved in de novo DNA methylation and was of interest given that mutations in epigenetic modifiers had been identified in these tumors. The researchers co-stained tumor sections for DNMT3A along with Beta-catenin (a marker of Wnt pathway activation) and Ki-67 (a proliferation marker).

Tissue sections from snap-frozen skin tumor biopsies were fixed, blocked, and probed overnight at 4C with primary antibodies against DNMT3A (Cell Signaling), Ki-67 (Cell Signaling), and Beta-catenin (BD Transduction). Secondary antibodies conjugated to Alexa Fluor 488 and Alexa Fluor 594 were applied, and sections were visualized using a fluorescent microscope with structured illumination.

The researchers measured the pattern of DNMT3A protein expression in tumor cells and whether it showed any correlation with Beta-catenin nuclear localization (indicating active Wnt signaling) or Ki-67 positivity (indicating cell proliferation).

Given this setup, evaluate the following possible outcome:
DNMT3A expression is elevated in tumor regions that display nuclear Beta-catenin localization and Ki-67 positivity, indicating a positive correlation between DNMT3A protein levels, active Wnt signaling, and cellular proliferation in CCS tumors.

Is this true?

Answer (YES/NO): NO